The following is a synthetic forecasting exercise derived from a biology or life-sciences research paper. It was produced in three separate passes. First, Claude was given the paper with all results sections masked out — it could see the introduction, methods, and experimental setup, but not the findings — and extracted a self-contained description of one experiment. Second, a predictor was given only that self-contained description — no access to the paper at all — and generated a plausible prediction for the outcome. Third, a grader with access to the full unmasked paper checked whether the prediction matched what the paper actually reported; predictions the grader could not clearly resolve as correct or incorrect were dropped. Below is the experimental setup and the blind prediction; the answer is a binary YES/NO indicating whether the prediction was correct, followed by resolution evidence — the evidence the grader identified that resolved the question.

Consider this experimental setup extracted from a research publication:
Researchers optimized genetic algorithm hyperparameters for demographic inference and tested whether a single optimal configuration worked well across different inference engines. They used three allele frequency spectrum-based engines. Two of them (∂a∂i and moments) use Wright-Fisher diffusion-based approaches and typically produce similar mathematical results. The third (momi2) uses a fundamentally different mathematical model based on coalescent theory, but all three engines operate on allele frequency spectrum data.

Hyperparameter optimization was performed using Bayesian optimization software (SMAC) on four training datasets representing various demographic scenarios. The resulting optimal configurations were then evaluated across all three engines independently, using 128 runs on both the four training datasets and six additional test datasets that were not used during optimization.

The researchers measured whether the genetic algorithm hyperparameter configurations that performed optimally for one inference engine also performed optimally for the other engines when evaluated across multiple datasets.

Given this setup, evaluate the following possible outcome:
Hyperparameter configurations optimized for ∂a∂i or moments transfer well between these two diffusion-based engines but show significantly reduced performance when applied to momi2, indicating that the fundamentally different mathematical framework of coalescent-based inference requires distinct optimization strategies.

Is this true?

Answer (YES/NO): NO